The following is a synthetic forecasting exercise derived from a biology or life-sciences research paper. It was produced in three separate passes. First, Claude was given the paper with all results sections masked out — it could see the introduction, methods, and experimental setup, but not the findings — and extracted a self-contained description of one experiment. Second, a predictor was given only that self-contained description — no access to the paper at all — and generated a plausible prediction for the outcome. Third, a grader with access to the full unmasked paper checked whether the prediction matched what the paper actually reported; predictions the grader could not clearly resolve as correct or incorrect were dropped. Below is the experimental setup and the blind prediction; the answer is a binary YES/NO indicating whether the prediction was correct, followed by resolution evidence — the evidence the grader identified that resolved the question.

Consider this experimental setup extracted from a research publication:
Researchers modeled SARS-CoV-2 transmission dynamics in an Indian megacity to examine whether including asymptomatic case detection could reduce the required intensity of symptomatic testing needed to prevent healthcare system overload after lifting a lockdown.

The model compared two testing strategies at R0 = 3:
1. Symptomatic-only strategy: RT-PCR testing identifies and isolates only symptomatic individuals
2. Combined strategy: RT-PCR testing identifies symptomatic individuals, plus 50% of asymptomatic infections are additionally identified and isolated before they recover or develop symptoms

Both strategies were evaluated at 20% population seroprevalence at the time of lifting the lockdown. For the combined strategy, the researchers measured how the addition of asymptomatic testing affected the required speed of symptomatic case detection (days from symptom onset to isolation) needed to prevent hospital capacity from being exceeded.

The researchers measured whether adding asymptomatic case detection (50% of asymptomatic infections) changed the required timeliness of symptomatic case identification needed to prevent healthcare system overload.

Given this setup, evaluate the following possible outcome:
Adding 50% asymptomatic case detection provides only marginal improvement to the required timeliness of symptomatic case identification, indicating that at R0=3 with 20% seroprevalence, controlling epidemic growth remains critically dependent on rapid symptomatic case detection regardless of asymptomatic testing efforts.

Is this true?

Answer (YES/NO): NO